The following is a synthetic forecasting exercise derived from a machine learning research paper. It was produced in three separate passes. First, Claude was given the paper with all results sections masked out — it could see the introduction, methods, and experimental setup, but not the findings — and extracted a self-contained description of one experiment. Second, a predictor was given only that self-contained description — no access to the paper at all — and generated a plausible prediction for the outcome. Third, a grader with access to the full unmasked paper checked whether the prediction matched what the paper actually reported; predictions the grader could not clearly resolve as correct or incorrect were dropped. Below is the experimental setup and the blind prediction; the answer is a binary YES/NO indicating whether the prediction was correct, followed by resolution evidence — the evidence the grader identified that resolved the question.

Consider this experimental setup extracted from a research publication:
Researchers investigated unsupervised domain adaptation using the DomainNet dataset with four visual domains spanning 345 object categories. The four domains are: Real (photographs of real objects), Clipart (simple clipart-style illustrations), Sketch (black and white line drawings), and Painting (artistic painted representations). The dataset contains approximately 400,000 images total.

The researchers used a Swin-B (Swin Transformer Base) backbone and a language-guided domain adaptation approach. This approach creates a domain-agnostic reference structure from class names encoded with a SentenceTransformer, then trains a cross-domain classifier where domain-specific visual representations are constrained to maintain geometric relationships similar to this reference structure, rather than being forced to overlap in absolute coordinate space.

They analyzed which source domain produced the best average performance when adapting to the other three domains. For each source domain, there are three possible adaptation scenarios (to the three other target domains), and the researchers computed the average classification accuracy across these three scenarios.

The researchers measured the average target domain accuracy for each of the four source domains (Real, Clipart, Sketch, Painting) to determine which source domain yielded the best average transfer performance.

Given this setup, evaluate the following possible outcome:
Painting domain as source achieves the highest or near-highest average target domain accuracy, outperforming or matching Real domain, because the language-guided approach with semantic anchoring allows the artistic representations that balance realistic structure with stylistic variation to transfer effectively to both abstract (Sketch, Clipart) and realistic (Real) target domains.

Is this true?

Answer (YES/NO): YES